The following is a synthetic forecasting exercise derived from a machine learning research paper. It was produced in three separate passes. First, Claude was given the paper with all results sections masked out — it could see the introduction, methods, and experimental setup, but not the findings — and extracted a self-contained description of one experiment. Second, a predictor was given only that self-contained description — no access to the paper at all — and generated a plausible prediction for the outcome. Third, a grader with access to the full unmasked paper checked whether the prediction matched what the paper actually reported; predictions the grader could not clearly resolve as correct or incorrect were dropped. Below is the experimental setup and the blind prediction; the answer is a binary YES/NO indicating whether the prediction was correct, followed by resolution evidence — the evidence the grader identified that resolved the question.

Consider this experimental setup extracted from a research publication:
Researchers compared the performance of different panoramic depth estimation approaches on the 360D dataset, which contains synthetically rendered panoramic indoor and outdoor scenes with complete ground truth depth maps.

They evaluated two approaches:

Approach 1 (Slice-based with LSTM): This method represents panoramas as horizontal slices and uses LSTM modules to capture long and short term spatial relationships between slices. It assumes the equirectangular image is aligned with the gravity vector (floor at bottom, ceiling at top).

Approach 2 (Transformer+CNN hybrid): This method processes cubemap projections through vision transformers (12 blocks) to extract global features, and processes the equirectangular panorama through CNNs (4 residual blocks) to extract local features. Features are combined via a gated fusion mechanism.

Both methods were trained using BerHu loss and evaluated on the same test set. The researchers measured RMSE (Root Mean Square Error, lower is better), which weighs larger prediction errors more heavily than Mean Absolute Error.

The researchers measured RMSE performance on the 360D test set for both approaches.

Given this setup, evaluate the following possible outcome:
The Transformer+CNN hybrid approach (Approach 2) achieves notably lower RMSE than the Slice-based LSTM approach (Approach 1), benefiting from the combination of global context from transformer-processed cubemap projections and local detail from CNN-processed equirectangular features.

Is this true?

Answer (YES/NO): NO